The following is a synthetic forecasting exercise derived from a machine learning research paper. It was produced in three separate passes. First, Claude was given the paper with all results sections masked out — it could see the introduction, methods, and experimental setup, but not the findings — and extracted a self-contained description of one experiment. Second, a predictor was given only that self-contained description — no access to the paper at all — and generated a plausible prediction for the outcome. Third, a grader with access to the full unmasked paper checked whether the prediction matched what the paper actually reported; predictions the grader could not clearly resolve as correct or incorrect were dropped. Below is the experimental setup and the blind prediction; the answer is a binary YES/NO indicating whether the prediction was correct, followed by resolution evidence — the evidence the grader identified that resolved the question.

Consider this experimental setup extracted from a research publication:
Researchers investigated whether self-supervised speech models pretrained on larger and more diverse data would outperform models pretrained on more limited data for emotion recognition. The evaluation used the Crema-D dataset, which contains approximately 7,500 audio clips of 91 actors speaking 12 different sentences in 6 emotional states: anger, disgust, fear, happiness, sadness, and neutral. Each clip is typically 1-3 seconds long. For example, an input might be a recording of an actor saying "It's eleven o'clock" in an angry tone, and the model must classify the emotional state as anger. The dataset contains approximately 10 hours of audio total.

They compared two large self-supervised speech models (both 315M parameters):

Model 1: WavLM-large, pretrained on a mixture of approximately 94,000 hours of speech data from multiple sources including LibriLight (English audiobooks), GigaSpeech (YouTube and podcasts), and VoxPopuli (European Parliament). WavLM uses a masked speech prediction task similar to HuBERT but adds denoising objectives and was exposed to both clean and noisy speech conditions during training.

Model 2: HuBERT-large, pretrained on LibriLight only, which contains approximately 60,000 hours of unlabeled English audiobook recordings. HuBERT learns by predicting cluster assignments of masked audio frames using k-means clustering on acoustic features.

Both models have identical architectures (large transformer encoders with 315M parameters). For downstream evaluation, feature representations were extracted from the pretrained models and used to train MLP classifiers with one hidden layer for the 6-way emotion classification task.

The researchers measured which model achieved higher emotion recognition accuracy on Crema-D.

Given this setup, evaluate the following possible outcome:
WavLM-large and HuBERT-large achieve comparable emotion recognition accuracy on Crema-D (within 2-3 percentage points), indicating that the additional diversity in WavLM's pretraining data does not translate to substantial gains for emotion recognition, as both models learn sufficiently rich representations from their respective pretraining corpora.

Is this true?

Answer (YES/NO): NO